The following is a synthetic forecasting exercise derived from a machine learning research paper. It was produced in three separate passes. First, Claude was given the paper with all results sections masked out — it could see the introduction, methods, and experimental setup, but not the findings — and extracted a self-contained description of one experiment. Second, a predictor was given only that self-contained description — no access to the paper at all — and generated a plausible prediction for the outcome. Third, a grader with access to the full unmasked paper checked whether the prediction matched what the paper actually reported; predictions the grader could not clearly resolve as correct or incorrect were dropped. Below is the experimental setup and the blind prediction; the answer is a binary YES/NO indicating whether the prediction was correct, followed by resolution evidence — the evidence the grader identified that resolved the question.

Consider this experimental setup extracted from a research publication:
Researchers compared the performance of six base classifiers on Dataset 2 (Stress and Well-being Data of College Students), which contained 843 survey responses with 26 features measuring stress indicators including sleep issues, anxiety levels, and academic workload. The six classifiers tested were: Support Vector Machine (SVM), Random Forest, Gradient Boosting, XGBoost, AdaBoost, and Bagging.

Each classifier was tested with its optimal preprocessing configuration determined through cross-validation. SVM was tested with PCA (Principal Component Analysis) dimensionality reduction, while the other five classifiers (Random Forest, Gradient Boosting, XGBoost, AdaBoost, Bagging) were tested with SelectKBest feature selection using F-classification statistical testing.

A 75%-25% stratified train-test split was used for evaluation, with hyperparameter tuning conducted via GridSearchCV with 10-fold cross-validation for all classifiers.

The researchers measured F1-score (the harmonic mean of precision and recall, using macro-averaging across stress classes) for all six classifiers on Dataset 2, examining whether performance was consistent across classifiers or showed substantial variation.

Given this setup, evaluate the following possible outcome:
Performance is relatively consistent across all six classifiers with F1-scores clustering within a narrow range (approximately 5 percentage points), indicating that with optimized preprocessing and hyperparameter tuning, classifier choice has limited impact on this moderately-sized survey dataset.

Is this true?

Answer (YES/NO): NO